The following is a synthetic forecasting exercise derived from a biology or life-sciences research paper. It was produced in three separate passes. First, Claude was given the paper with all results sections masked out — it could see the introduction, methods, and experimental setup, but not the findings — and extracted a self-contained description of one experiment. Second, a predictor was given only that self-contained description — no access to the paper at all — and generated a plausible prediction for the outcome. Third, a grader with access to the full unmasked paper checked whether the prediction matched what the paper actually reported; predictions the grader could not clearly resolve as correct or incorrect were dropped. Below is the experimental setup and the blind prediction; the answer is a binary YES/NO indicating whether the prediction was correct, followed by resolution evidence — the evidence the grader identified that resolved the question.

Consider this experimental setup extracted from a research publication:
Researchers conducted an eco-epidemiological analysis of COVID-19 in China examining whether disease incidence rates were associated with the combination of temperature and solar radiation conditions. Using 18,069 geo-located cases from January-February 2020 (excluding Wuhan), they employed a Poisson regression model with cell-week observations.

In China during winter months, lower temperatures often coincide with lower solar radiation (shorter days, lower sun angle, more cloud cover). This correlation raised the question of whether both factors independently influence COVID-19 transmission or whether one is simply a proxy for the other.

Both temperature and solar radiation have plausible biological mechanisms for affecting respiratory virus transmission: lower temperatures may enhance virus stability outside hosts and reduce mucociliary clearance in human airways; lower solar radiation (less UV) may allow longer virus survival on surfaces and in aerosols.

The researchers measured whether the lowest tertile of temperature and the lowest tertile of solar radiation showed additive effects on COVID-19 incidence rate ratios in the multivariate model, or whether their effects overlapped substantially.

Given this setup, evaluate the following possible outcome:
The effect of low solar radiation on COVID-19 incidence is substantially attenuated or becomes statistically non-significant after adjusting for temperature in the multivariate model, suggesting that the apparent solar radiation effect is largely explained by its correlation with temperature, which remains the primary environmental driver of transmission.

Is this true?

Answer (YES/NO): NO